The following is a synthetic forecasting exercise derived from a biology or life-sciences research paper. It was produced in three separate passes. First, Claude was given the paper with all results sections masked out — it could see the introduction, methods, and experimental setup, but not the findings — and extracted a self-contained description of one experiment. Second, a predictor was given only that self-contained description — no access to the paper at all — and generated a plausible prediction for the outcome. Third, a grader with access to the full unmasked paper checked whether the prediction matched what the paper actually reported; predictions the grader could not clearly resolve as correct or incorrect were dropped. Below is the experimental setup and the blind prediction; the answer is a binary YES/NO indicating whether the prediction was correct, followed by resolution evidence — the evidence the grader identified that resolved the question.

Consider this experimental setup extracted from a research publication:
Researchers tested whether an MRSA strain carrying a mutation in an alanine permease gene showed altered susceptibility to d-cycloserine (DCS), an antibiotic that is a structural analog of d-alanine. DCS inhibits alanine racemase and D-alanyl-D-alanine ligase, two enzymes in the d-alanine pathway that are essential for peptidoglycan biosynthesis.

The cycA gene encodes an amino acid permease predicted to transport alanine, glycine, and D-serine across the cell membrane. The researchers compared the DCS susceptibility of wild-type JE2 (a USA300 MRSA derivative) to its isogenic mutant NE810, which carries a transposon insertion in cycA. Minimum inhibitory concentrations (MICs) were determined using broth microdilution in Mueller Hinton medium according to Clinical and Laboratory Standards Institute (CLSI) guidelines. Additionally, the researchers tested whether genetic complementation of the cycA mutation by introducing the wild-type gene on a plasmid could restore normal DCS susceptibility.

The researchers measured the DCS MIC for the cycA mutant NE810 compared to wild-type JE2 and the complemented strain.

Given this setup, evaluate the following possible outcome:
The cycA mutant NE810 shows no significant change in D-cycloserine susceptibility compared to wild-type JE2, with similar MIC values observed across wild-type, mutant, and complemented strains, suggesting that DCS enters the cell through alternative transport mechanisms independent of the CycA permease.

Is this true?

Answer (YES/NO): NO